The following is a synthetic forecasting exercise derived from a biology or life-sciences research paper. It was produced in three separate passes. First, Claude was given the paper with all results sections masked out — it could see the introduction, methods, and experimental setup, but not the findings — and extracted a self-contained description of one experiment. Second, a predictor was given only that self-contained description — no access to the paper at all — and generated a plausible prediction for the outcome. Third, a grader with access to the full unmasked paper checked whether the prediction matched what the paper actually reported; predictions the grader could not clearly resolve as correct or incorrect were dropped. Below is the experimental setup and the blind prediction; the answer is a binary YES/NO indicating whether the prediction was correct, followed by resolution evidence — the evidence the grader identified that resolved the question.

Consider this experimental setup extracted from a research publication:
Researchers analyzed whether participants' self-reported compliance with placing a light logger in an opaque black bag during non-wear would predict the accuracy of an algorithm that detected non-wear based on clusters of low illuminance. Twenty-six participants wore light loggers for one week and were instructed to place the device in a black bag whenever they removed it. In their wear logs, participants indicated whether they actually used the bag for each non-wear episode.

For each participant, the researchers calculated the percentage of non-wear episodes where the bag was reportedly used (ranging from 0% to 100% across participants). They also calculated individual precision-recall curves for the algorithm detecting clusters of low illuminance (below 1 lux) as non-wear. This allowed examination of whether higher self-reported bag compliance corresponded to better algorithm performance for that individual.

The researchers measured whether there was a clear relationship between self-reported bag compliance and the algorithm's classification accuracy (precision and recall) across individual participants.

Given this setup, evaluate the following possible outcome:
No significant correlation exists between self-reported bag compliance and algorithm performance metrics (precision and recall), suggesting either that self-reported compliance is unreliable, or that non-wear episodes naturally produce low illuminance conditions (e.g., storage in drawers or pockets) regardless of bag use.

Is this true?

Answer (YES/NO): YES